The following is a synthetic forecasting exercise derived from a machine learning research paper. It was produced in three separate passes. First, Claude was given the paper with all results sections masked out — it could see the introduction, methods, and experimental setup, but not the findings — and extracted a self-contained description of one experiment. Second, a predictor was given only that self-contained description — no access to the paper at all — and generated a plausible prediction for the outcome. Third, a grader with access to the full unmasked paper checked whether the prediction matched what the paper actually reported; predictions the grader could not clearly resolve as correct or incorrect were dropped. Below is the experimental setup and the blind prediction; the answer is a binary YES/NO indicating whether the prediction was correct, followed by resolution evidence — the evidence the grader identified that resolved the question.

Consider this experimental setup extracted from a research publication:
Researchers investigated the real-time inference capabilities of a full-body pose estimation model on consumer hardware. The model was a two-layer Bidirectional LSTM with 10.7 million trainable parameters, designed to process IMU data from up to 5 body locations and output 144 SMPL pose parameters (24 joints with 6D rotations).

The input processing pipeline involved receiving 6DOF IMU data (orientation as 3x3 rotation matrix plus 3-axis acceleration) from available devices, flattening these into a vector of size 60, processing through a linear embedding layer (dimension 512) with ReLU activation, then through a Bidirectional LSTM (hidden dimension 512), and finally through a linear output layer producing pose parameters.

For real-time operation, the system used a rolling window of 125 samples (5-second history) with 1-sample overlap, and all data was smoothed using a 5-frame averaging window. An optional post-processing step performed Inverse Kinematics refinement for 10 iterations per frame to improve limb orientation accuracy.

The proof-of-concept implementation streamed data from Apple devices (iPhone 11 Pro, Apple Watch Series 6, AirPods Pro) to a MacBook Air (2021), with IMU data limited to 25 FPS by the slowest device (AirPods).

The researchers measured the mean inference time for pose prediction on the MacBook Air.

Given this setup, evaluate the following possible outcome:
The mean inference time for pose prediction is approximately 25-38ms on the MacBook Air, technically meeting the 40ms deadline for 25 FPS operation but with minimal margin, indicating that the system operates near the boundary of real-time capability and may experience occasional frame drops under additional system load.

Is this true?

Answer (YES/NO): YES